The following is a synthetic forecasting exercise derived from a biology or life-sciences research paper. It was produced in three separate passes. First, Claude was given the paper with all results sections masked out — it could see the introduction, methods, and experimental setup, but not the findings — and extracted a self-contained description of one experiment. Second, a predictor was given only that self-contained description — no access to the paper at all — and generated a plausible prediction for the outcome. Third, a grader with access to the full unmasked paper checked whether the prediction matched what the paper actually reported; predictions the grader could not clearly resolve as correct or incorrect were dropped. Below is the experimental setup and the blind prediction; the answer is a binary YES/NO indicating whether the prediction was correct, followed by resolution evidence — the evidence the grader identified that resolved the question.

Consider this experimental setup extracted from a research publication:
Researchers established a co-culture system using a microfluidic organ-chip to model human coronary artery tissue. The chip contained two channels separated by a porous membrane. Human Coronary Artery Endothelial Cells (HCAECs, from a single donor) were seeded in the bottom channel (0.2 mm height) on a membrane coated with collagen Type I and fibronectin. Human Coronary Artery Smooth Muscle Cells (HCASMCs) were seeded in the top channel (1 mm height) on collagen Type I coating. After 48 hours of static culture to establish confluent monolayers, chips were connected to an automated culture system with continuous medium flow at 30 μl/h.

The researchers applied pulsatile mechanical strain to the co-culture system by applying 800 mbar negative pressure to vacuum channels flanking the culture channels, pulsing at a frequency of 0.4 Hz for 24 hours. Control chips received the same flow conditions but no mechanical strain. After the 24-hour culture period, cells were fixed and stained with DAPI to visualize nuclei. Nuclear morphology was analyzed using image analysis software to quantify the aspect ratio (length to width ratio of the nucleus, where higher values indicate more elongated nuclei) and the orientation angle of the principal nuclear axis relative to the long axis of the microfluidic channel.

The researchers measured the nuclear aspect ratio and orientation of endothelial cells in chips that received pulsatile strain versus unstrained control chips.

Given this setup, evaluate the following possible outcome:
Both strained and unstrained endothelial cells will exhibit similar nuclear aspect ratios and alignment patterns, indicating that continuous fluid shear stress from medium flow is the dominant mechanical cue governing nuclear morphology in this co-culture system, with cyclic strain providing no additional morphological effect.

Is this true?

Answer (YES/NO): NO